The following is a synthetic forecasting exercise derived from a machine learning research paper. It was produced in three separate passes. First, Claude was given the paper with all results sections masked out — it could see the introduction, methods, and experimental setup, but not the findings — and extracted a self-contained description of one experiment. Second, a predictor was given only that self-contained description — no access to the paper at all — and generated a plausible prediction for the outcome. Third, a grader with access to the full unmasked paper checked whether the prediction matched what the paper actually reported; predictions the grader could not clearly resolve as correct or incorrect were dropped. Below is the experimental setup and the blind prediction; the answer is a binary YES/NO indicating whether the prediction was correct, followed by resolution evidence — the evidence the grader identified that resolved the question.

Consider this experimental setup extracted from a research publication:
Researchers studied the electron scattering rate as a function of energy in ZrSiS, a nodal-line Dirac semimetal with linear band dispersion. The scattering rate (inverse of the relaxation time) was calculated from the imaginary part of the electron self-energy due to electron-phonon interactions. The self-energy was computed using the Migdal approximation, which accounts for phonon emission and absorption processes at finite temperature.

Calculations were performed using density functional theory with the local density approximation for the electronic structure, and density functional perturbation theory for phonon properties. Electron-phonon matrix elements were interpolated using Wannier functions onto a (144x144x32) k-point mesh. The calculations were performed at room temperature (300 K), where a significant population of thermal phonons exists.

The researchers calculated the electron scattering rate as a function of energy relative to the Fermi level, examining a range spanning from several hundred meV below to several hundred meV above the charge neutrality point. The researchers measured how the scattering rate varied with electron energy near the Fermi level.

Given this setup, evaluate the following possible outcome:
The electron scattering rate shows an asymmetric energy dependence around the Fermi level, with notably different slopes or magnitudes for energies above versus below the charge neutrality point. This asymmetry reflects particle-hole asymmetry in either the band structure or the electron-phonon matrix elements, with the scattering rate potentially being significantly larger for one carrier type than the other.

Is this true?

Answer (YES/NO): NO